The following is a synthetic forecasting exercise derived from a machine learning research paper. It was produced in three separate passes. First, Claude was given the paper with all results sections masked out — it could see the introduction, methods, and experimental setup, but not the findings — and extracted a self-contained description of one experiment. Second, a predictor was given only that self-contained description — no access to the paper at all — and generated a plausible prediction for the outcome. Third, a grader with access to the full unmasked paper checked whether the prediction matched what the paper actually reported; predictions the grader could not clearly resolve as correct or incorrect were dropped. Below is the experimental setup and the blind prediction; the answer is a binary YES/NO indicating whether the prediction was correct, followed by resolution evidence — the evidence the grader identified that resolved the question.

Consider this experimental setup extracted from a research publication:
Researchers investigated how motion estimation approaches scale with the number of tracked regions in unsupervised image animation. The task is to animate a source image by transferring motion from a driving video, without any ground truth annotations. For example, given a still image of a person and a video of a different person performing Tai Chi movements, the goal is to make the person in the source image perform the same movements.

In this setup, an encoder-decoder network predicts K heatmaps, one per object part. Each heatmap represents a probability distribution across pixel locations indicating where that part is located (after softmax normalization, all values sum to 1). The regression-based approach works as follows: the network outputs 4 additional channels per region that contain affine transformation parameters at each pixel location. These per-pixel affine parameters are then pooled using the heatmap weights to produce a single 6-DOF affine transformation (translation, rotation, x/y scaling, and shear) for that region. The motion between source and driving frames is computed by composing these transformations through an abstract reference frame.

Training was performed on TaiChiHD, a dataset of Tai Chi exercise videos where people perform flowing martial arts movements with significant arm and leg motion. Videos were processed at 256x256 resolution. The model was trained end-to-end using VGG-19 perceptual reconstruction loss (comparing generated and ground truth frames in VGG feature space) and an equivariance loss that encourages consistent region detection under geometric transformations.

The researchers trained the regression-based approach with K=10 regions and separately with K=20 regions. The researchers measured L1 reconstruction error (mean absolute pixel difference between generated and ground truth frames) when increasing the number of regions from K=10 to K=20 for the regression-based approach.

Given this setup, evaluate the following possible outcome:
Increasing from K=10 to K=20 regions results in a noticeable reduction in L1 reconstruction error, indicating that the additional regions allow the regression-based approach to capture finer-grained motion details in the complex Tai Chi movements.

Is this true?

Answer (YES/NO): NO